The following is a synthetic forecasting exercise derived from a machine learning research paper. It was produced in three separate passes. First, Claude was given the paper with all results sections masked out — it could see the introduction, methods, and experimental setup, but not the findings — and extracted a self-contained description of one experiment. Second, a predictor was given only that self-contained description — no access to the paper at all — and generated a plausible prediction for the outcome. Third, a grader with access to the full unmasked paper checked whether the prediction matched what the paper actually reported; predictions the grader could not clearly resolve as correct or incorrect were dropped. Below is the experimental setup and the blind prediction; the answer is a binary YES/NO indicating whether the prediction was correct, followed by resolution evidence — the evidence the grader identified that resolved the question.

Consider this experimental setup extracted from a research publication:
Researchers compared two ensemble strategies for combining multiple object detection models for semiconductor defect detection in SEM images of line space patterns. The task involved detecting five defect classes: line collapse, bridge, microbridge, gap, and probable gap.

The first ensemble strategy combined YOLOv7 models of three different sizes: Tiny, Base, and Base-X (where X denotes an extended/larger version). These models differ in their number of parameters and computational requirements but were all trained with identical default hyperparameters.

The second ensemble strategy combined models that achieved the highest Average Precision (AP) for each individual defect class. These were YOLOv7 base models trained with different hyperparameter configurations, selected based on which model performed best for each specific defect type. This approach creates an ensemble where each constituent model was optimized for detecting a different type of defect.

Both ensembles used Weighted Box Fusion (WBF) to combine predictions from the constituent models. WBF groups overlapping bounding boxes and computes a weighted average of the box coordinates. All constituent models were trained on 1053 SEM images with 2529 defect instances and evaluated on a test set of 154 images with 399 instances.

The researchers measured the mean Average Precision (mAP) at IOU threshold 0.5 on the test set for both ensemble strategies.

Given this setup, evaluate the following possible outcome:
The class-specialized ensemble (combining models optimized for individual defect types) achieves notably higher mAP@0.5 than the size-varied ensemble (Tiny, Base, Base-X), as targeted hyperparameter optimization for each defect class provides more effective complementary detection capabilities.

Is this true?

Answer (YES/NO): YES